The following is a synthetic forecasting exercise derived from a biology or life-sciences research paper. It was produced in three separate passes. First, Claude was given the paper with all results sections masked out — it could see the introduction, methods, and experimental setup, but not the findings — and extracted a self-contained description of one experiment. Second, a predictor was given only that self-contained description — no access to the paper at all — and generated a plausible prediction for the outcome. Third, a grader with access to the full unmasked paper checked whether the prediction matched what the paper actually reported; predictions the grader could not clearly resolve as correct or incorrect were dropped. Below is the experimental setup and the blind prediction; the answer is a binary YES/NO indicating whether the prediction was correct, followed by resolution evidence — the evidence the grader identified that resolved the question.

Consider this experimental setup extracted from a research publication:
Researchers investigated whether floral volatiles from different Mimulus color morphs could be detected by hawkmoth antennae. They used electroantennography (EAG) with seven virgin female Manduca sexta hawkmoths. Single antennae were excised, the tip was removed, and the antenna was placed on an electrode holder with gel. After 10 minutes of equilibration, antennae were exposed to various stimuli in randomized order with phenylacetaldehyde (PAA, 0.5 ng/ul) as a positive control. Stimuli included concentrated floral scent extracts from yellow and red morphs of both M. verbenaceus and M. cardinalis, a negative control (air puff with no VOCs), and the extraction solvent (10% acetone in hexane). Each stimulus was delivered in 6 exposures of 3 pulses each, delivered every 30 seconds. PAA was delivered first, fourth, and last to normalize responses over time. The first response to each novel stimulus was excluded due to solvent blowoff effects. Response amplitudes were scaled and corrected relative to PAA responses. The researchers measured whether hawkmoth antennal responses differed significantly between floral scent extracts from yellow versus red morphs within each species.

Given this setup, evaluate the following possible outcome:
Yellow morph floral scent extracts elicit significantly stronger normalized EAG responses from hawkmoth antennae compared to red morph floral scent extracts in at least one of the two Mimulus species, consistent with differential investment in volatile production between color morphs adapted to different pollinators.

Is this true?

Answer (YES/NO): NO